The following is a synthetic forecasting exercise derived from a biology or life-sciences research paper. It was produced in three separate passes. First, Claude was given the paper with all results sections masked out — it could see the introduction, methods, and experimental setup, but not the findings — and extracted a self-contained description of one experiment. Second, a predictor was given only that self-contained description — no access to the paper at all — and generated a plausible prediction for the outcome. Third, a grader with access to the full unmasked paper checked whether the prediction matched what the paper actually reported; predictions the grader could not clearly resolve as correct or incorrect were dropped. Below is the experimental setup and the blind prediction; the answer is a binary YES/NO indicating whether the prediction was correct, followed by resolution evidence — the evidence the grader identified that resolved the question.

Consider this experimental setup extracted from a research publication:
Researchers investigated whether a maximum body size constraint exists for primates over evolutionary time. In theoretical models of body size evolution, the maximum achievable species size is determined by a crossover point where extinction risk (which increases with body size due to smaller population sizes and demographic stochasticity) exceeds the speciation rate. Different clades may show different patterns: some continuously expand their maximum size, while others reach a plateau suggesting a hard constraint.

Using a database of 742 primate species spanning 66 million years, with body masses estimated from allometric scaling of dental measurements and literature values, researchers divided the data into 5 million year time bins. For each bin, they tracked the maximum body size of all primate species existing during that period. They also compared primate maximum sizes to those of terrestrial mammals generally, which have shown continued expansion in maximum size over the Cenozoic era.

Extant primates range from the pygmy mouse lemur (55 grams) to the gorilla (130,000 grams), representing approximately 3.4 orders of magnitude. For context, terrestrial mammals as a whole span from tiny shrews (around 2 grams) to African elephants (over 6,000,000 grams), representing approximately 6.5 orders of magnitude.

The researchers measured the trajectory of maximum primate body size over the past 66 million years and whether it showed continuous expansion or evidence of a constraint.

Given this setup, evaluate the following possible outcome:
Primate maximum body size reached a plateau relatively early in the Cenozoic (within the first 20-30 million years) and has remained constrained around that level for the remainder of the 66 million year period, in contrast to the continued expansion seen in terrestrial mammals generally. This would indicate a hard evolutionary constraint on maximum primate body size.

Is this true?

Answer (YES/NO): NO